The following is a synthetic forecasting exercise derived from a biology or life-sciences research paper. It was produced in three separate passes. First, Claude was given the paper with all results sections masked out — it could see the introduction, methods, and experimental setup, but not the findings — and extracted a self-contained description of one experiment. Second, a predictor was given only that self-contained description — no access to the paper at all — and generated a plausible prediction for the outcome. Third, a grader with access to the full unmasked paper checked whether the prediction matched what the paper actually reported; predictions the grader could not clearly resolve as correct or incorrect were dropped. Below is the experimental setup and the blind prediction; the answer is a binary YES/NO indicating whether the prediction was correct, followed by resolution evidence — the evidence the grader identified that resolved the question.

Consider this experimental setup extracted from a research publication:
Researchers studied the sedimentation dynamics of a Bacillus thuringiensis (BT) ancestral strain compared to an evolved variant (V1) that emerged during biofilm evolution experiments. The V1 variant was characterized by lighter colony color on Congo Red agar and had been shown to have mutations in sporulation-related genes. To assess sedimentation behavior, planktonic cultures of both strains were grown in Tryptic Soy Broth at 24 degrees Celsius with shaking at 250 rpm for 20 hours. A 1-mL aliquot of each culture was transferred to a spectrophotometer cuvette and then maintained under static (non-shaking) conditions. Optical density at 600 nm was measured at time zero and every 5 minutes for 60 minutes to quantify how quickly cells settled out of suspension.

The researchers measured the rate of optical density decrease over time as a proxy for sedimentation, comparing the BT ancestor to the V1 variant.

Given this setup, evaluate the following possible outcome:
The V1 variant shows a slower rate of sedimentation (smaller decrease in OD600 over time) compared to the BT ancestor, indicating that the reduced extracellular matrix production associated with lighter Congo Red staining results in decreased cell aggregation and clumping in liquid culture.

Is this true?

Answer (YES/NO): YES